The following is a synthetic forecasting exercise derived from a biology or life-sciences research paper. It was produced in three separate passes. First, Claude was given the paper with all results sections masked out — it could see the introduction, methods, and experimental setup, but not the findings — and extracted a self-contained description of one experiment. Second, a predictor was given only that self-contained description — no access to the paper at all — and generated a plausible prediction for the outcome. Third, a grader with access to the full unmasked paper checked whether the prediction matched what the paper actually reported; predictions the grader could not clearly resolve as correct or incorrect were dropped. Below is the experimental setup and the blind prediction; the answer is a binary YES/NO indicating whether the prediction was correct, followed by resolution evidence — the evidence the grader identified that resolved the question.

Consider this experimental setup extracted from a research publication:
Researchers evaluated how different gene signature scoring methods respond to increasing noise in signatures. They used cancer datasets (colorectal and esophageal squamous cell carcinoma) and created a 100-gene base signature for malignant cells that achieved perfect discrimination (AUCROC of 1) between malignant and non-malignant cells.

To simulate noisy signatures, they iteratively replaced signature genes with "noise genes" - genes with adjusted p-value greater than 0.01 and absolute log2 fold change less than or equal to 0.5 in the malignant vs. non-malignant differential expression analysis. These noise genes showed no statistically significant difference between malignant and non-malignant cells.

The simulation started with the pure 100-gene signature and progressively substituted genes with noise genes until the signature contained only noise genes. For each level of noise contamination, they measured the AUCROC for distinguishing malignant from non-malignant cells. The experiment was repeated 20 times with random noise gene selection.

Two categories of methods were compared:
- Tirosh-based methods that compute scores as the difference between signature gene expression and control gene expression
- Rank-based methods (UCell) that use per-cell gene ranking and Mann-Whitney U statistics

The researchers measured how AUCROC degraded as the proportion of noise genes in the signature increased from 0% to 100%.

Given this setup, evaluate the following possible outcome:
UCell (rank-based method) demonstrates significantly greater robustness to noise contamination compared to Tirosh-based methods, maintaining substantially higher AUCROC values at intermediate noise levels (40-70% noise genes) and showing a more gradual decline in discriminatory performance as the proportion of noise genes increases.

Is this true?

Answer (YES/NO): NO